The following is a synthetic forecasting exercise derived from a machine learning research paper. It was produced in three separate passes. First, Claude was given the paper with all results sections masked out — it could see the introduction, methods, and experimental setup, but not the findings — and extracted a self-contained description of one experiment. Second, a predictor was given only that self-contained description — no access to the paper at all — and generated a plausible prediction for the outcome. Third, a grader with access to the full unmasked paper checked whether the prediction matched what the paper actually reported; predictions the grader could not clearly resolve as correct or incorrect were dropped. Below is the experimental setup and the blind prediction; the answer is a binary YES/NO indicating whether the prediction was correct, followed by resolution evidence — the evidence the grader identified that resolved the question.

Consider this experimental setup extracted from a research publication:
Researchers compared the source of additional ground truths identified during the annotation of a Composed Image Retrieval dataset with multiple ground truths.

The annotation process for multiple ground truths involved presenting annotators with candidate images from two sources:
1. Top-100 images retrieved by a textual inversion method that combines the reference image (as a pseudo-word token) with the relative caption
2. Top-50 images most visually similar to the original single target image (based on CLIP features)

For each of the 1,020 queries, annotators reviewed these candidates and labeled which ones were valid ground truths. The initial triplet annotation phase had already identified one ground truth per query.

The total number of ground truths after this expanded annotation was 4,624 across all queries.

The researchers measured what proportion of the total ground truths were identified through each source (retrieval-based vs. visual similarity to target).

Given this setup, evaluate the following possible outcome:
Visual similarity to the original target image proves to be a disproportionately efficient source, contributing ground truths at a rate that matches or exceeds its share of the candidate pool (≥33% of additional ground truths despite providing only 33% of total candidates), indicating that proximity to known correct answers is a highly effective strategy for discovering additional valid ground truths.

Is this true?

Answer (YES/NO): NO